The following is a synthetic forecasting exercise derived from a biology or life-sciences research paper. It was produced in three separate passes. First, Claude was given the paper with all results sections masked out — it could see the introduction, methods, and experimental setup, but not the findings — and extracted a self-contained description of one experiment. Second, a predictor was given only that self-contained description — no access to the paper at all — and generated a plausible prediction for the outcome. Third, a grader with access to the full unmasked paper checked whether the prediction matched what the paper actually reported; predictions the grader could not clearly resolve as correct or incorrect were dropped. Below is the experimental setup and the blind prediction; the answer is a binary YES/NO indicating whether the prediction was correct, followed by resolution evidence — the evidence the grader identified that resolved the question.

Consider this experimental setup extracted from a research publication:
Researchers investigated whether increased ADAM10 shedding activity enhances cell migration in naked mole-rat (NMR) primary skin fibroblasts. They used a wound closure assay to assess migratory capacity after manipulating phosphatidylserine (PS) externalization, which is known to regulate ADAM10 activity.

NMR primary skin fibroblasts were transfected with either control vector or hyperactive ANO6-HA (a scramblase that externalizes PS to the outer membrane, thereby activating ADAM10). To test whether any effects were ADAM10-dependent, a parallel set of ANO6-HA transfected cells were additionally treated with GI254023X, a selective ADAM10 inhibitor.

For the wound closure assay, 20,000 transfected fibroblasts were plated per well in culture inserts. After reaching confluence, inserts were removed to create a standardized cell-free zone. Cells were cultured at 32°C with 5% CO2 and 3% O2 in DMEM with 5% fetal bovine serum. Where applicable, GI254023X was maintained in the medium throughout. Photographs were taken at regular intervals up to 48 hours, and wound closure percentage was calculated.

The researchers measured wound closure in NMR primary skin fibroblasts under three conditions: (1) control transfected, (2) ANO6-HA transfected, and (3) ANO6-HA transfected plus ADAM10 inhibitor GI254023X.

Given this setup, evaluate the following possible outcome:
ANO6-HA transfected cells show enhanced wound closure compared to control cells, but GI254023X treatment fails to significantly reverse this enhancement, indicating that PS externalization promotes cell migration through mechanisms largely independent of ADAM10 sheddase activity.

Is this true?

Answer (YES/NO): NO